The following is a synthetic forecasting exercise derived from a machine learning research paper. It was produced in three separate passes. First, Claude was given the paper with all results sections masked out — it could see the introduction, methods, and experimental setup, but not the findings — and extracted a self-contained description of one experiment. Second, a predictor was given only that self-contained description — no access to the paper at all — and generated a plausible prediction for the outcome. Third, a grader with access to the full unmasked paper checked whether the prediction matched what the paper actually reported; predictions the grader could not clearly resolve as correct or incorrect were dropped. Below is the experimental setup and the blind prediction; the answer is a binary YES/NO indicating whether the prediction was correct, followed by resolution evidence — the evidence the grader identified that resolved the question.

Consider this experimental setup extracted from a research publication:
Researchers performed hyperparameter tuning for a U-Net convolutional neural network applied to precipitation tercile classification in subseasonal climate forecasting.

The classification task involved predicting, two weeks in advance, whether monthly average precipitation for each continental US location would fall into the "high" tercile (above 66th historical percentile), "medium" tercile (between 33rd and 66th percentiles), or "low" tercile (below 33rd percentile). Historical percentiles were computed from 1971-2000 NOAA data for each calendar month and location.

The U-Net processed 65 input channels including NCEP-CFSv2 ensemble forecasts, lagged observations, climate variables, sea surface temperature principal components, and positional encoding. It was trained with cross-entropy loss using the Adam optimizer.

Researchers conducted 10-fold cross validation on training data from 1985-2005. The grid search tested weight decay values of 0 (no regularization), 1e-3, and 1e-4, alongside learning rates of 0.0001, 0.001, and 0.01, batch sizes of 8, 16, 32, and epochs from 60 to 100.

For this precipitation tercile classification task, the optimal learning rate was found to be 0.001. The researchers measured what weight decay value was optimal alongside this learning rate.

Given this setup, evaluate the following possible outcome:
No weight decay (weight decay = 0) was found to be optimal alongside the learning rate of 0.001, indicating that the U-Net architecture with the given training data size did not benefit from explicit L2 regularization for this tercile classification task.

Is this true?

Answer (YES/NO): NO